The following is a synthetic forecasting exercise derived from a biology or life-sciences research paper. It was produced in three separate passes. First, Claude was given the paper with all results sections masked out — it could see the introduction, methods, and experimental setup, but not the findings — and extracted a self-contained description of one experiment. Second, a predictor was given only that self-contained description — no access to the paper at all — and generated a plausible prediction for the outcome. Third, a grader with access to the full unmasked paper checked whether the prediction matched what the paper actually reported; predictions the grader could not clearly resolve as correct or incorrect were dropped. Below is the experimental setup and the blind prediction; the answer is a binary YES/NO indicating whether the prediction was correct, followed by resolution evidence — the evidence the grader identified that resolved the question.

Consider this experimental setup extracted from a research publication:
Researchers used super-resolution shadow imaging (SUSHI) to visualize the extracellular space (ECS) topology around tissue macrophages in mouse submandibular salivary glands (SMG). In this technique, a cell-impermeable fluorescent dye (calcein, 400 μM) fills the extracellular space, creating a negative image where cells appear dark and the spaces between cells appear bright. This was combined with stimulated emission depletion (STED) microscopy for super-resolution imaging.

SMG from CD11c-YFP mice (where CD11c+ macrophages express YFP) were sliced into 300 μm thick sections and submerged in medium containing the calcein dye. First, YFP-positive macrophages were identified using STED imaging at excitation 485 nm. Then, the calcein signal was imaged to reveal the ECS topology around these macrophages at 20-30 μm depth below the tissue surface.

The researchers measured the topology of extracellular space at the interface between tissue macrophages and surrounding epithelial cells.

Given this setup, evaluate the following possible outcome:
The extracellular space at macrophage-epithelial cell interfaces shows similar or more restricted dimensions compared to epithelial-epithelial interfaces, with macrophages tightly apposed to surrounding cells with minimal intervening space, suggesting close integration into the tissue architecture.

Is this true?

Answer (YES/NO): NO